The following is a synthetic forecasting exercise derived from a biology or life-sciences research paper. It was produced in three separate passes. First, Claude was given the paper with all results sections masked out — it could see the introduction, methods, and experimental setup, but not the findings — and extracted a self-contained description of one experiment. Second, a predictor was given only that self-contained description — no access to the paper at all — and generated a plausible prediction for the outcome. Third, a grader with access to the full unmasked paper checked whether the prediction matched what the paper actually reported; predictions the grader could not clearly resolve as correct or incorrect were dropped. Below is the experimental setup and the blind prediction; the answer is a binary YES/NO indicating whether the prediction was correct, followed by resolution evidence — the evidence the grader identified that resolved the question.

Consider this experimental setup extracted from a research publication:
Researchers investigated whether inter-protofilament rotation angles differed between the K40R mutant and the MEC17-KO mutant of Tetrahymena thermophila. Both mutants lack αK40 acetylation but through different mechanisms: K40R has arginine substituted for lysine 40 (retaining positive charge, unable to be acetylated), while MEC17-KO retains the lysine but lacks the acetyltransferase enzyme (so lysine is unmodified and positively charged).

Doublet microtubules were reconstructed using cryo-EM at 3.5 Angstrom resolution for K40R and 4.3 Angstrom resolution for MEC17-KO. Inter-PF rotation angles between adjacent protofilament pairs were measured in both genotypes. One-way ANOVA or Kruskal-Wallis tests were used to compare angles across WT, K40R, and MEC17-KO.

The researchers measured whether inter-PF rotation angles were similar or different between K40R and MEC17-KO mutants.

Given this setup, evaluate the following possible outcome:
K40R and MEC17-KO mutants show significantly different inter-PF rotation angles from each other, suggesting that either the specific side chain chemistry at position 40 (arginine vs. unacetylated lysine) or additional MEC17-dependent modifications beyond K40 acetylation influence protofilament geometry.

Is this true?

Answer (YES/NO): NO